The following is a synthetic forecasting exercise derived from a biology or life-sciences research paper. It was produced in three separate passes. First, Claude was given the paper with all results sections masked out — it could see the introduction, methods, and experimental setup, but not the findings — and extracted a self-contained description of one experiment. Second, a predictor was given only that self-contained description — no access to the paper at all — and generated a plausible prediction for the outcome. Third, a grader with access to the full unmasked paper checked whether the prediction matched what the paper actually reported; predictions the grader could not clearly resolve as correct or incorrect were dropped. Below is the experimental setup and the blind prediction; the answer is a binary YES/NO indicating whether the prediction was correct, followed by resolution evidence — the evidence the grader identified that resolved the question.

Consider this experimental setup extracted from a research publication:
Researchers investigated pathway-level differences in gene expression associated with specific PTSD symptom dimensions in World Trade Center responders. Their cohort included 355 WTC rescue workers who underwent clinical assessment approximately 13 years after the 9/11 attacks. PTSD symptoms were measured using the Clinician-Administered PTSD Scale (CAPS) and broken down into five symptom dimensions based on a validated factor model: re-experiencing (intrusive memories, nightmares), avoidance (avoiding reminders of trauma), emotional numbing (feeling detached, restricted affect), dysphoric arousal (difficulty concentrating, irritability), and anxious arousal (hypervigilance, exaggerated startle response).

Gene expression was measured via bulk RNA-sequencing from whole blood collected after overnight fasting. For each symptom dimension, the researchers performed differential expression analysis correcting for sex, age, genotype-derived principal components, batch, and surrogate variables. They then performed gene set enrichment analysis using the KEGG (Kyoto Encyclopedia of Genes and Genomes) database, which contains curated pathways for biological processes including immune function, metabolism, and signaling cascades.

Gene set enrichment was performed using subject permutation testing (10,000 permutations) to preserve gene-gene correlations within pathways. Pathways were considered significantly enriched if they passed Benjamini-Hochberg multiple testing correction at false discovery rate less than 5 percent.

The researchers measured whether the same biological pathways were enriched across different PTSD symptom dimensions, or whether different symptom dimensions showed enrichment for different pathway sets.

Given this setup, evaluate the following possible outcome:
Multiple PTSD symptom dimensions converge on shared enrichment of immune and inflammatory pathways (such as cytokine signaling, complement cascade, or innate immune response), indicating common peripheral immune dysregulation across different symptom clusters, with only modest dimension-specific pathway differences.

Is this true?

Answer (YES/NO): NO